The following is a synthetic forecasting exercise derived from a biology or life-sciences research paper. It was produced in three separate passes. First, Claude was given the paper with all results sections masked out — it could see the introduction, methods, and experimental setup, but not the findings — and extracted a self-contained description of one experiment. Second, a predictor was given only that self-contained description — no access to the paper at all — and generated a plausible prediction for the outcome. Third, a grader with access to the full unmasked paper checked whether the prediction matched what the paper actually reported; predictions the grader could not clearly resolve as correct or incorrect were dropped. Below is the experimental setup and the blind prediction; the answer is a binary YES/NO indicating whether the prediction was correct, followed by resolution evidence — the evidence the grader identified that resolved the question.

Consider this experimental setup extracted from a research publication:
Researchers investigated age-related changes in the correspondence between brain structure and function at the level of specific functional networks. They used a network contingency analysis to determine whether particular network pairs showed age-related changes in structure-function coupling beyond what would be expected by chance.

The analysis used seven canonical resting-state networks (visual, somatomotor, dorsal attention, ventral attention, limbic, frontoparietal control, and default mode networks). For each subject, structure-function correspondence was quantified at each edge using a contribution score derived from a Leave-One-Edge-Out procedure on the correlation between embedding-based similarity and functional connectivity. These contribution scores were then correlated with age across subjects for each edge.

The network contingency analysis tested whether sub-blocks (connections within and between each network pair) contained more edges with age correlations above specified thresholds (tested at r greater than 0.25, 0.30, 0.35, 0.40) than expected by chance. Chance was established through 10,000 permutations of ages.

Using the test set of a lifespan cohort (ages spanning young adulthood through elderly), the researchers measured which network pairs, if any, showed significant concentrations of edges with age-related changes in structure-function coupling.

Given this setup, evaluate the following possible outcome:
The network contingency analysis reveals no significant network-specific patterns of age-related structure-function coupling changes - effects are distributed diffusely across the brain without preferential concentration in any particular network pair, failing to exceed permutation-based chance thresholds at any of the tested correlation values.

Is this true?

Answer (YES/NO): NO